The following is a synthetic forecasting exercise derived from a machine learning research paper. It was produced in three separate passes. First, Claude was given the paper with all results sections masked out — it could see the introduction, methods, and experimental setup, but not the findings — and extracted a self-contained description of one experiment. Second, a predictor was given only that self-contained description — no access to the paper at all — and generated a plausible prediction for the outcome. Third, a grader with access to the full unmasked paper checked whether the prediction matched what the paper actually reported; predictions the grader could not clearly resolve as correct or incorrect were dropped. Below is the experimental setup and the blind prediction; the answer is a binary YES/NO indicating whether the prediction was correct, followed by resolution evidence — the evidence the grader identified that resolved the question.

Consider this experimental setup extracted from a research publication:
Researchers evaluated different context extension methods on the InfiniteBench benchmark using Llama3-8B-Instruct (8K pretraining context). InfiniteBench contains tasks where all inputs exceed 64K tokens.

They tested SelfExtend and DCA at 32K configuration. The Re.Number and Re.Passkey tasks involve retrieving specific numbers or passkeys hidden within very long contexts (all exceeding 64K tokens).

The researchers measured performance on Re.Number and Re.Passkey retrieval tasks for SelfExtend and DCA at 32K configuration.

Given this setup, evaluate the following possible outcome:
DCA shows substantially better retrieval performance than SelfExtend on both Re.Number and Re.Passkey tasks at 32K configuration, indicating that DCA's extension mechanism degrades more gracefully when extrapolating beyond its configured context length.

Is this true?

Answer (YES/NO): NO